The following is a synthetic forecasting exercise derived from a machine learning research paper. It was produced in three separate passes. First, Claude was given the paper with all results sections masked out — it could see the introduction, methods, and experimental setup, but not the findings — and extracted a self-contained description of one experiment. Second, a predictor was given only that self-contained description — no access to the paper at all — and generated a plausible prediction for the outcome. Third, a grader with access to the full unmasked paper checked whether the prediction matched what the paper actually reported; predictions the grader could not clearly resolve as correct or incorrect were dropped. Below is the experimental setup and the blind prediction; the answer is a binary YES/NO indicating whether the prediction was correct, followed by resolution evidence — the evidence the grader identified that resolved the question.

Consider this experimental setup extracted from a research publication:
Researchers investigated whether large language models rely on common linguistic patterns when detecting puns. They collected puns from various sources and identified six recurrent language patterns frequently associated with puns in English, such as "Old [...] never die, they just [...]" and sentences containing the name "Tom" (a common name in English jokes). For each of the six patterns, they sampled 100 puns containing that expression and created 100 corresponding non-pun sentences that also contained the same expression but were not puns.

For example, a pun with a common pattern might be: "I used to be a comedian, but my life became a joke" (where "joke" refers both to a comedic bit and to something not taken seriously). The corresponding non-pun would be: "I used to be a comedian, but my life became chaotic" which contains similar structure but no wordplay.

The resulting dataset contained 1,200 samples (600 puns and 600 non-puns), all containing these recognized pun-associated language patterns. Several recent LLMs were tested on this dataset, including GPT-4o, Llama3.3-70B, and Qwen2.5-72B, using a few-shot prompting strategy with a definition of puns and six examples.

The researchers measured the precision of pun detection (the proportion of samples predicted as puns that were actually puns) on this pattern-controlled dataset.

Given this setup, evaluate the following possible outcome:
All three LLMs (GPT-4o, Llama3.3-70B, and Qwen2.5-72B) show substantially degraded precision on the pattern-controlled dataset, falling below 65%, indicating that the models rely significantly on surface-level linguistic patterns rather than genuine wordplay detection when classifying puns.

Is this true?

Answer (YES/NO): NO